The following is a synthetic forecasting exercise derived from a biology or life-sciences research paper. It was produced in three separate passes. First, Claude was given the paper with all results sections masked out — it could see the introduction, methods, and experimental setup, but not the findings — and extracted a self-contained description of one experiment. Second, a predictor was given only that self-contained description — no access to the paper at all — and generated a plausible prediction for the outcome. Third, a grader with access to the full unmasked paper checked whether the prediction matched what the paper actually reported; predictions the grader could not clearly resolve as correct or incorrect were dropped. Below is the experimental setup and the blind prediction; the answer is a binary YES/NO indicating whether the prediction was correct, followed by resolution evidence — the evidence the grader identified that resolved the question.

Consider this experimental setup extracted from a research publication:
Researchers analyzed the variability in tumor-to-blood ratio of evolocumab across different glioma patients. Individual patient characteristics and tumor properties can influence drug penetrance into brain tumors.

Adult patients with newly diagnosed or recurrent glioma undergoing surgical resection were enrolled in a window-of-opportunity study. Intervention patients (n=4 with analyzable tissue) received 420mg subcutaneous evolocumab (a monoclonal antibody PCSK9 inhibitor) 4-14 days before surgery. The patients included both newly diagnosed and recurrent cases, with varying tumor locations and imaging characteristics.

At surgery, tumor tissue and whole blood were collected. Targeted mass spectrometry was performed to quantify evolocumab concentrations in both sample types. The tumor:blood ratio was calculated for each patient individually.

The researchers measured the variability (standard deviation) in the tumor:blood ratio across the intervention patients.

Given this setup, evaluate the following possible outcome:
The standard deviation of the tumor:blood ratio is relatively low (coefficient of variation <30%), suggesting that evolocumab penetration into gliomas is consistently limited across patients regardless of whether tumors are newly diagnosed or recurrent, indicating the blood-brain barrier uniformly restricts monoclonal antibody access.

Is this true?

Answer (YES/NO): NO